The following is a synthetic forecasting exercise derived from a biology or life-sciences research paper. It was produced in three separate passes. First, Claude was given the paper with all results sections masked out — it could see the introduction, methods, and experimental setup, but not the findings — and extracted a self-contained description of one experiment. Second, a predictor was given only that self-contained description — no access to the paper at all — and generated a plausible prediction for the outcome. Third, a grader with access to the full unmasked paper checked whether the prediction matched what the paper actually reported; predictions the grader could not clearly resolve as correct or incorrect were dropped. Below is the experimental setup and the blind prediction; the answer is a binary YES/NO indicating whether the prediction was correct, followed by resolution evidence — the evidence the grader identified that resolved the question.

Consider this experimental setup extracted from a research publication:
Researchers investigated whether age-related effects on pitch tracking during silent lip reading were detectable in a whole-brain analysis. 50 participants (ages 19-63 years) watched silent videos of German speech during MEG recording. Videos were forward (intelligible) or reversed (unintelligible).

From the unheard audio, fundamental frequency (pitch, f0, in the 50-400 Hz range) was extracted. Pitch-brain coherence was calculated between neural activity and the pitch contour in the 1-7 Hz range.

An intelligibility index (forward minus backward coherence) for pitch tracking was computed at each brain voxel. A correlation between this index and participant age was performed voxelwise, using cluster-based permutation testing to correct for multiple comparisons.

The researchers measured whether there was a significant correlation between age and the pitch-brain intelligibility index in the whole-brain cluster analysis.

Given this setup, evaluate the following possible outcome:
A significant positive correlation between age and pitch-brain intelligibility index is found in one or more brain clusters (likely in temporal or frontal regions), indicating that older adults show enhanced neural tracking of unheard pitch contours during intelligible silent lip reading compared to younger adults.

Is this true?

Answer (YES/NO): NO